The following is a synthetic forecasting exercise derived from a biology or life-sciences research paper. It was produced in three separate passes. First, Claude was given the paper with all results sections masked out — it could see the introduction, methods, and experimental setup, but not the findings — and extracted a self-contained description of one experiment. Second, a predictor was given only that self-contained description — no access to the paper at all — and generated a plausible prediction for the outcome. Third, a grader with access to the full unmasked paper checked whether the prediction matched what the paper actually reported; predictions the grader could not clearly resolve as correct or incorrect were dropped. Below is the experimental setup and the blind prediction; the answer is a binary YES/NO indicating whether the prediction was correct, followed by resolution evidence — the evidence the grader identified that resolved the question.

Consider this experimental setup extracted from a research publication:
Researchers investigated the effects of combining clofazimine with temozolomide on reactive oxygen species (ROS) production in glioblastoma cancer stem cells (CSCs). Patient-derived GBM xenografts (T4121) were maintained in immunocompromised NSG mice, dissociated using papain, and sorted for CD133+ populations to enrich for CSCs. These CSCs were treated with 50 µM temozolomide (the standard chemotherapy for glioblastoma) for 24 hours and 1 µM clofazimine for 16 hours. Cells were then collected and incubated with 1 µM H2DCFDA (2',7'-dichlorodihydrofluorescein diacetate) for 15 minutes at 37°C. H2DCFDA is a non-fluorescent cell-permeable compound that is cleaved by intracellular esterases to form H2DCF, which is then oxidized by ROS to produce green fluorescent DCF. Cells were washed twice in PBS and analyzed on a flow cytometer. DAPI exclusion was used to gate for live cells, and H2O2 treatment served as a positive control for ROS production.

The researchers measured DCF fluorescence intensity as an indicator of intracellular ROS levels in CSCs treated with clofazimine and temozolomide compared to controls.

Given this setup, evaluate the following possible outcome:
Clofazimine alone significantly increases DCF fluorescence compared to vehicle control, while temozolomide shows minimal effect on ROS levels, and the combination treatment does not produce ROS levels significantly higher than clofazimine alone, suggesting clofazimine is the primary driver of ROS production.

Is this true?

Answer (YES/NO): NO